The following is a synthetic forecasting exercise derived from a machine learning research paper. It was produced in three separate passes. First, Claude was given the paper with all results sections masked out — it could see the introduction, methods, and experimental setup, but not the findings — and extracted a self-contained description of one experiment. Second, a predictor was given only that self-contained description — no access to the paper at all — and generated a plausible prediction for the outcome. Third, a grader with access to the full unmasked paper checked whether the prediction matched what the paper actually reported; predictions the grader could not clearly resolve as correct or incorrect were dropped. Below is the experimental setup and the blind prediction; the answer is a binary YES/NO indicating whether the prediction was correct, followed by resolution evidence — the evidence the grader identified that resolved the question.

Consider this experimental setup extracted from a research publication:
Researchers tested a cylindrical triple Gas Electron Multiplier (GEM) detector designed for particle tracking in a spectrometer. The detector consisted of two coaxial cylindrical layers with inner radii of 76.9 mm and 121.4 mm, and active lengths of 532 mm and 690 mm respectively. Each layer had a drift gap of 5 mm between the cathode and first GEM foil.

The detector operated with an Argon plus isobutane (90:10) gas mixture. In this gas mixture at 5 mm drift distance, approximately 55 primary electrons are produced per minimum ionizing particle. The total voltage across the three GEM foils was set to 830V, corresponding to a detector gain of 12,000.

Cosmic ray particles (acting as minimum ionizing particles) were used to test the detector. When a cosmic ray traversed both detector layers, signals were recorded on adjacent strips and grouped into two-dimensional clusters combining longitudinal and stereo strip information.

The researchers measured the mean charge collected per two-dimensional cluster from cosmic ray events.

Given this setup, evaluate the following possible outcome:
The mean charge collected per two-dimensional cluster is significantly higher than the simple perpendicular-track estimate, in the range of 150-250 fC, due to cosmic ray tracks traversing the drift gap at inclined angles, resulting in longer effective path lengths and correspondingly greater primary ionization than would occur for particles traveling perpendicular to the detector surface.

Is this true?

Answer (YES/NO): NO